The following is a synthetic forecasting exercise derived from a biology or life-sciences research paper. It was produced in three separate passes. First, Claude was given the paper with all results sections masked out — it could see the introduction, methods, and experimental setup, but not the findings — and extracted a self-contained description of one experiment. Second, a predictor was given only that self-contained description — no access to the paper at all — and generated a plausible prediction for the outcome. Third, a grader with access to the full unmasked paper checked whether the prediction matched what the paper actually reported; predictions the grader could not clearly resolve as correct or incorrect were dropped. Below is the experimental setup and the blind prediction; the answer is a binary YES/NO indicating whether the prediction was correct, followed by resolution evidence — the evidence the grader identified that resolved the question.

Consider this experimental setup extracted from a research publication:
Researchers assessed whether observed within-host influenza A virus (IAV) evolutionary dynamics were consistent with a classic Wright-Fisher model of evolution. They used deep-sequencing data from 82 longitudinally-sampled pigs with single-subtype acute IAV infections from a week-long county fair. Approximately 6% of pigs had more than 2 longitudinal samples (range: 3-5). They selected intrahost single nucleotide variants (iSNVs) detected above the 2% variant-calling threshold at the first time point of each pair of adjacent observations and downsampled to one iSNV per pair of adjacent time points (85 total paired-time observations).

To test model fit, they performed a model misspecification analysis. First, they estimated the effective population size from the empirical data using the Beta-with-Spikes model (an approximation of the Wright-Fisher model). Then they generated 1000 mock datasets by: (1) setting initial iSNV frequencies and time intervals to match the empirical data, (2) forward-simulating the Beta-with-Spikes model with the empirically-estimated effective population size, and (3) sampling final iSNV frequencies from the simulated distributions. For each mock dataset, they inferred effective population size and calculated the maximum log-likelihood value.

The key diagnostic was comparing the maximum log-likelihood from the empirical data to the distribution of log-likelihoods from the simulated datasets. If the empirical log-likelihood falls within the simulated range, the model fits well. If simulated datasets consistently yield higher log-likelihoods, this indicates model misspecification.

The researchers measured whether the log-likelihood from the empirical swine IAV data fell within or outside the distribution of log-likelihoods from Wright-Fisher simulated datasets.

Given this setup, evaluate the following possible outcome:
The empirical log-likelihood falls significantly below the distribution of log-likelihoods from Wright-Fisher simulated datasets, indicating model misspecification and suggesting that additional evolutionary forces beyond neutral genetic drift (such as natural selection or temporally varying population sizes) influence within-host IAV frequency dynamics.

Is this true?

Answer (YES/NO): YES